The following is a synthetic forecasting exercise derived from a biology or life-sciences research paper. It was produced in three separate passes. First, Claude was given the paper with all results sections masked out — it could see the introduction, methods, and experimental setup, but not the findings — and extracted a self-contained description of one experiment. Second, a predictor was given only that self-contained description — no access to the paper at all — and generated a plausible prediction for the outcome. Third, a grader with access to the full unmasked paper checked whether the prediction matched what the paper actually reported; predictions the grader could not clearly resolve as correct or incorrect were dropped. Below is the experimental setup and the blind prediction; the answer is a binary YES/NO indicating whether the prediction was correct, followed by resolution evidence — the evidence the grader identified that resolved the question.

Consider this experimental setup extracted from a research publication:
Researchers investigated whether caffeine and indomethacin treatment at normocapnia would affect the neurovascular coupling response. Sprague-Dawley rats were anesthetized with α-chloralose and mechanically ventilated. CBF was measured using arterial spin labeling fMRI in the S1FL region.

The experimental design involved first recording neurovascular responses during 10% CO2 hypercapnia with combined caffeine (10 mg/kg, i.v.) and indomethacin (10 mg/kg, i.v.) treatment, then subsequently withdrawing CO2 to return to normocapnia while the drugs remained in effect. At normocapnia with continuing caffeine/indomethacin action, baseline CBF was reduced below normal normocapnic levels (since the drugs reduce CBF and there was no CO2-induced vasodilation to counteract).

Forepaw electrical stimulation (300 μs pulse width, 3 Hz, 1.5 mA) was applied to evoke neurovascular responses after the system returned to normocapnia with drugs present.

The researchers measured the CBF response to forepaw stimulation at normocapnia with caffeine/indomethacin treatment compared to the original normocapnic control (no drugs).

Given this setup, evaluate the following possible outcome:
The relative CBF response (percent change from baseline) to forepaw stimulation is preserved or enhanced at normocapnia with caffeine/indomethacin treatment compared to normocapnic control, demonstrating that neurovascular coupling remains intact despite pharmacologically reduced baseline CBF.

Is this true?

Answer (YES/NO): YES